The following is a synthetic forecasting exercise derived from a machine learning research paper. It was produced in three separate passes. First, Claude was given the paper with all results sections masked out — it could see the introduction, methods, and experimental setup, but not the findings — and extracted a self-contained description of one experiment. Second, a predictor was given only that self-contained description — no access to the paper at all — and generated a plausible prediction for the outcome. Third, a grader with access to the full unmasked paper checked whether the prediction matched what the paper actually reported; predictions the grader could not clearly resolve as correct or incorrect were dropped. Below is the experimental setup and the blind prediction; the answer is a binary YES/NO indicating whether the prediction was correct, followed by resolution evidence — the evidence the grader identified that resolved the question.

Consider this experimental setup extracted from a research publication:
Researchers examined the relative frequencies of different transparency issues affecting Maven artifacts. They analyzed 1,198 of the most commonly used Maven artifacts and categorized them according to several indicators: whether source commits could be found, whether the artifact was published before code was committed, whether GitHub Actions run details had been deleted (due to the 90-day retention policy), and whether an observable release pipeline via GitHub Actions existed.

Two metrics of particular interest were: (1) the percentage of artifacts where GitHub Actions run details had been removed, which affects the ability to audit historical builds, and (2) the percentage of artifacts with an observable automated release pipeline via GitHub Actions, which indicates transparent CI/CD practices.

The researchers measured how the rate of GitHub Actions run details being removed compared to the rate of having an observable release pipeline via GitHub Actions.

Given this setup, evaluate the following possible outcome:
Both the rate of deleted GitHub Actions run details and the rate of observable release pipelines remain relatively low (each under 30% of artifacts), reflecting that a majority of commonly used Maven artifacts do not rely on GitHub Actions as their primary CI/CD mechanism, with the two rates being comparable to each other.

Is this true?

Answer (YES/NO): NO